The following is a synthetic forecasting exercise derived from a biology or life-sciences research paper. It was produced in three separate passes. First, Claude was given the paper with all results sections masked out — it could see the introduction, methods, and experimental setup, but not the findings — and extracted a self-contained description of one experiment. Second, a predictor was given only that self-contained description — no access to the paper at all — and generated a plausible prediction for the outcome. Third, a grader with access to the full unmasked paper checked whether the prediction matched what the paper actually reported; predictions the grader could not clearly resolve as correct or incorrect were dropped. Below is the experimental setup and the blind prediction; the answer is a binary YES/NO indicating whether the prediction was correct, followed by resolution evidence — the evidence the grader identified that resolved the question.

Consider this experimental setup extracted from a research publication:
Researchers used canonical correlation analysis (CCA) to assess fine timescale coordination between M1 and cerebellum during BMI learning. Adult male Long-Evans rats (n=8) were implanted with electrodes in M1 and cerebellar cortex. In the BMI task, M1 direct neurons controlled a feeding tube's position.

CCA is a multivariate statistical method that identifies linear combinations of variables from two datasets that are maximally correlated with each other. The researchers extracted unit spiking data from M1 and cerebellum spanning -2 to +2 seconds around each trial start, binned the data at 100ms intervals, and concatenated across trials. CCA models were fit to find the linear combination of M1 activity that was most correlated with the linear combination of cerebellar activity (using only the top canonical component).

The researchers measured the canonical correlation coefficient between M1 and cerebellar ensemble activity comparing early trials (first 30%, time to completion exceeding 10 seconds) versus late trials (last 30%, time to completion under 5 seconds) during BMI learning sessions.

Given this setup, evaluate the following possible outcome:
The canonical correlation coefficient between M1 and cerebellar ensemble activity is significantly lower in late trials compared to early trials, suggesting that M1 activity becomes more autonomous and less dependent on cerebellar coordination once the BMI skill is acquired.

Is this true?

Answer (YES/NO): NO